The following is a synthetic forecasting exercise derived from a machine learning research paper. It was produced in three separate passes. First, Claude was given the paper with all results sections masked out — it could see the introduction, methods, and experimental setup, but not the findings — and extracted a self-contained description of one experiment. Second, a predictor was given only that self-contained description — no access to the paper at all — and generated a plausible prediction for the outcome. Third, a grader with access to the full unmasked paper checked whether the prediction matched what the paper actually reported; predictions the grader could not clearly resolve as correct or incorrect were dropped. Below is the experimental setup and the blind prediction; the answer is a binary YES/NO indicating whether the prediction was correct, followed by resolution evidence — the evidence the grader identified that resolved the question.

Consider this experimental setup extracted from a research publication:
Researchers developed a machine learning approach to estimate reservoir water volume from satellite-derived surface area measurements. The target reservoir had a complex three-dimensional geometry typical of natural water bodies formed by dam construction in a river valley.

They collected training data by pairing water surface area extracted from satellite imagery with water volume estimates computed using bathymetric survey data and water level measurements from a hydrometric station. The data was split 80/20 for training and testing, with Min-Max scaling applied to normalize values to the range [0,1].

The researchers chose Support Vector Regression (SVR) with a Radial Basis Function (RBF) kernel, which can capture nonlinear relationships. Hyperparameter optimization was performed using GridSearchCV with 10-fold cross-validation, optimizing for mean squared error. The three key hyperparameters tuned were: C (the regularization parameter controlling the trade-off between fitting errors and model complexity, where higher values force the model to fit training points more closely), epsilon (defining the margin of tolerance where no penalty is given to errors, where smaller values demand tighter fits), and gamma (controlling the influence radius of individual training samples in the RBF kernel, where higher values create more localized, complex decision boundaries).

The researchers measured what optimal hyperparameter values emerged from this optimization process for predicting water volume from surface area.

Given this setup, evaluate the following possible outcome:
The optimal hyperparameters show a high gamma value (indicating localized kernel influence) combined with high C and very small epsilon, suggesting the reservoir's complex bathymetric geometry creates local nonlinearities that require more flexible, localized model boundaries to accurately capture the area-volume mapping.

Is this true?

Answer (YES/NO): YES